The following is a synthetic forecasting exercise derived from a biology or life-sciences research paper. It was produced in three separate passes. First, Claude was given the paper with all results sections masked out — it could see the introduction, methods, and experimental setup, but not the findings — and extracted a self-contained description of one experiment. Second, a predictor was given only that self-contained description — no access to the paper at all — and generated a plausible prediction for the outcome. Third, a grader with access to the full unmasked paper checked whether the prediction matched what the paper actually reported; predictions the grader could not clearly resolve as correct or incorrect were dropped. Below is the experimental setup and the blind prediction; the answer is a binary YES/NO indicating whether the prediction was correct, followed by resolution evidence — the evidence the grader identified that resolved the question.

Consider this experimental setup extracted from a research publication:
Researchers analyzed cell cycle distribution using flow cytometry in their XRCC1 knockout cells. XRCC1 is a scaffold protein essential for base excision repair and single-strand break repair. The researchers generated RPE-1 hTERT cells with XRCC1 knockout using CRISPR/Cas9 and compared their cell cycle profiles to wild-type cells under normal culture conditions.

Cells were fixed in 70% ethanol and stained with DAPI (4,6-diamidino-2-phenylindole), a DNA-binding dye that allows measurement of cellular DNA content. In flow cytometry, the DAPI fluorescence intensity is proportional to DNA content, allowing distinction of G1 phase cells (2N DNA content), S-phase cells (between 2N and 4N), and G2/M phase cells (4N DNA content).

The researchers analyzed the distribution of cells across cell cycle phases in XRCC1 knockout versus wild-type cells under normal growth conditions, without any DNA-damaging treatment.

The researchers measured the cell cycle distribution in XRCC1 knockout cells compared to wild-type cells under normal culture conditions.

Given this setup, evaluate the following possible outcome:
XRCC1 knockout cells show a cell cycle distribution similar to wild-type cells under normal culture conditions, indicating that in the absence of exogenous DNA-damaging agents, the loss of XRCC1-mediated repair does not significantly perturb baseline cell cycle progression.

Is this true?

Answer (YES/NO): NO